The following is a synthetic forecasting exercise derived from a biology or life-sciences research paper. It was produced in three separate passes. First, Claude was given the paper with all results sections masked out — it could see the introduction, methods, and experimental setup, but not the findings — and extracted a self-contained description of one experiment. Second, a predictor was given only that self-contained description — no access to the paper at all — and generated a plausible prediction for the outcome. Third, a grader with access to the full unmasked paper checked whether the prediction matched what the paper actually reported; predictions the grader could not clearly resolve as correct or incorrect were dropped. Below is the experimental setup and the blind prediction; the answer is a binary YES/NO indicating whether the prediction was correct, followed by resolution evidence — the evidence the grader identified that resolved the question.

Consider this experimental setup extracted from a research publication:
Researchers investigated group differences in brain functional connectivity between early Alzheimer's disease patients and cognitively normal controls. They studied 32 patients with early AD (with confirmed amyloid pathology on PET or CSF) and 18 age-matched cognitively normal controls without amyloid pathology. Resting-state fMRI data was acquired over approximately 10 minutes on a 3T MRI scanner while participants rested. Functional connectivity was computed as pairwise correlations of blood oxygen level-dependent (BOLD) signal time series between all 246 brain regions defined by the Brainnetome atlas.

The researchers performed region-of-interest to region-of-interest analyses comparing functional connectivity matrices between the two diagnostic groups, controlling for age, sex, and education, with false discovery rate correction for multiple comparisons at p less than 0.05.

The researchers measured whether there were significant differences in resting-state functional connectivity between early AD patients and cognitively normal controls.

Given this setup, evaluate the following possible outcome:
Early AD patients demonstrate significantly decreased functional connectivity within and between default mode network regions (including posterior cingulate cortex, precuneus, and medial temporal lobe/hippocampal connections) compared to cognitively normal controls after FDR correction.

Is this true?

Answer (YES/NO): NO